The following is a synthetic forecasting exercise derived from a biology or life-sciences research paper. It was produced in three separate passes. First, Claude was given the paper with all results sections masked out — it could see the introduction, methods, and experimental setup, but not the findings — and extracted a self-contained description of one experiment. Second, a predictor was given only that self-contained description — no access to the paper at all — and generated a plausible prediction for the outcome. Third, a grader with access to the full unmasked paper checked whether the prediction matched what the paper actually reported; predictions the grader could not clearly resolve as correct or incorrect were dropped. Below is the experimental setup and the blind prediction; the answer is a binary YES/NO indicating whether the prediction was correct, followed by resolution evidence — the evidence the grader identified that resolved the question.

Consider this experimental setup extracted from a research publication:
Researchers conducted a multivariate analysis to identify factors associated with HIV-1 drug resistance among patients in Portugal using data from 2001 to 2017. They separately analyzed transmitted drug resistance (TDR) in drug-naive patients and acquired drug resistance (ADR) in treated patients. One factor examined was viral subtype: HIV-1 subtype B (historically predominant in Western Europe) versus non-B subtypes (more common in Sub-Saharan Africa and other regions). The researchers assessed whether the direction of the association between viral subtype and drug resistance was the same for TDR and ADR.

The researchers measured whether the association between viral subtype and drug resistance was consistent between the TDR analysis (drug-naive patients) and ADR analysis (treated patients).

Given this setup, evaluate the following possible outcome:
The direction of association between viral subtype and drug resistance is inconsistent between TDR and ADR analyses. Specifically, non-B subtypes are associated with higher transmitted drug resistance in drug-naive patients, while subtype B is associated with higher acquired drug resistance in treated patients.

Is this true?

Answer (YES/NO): NO